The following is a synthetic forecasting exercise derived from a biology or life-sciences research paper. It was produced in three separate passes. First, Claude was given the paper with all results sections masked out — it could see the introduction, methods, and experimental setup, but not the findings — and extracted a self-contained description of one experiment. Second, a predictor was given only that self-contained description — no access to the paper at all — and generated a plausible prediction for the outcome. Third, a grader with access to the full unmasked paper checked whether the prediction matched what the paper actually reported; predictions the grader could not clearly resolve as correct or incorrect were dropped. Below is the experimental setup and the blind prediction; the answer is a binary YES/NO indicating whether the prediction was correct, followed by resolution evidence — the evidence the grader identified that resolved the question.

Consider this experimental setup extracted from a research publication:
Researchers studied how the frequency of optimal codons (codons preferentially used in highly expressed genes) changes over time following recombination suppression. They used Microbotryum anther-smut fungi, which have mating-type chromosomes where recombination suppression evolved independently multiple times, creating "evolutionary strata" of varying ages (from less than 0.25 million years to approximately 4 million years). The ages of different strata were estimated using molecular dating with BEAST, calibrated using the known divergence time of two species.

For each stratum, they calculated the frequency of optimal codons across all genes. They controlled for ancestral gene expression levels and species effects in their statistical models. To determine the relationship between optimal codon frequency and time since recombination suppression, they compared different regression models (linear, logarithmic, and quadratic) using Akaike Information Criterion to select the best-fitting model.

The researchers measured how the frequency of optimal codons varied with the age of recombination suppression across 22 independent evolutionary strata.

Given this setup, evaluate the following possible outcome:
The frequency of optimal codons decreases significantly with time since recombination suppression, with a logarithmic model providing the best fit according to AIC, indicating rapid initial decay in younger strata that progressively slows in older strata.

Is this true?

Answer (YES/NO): NO